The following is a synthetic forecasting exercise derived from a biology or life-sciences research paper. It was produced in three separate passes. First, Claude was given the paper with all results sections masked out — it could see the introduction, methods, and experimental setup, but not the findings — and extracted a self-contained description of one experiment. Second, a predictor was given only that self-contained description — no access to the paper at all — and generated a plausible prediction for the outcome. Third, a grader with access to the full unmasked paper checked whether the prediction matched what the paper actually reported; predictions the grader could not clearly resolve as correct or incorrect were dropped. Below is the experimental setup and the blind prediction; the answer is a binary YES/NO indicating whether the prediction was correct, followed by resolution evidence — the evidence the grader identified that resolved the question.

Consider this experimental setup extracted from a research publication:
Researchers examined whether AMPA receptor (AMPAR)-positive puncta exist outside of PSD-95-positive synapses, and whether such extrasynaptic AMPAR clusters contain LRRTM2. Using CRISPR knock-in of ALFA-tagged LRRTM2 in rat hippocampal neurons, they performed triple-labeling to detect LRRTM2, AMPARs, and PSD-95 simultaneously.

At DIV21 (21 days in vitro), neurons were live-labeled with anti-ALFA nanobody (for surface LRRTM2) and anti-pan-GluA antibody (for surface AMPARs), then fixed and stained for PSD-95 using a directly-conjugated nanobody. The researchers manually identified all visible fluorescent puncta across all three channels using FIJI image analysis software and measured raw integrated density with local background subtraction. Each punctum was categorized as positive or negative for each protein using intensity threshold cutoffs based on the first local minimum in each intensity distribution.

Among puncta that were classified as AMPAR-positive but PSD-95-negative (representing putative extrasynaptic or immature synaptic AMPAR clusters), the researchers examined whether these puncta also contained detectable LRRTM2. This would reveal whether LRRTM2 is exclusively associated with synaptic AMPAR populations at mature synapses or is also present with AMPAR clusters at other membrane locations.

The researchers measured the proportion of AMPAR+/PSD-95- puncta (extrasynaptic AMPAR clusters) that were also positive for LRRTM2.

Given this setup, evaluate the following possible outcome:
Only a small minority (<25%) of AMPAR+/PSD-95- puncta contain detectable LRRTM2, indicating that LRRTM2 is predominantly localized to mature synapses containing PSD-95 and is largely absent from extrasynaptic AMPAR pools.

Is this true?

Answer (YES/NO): NO